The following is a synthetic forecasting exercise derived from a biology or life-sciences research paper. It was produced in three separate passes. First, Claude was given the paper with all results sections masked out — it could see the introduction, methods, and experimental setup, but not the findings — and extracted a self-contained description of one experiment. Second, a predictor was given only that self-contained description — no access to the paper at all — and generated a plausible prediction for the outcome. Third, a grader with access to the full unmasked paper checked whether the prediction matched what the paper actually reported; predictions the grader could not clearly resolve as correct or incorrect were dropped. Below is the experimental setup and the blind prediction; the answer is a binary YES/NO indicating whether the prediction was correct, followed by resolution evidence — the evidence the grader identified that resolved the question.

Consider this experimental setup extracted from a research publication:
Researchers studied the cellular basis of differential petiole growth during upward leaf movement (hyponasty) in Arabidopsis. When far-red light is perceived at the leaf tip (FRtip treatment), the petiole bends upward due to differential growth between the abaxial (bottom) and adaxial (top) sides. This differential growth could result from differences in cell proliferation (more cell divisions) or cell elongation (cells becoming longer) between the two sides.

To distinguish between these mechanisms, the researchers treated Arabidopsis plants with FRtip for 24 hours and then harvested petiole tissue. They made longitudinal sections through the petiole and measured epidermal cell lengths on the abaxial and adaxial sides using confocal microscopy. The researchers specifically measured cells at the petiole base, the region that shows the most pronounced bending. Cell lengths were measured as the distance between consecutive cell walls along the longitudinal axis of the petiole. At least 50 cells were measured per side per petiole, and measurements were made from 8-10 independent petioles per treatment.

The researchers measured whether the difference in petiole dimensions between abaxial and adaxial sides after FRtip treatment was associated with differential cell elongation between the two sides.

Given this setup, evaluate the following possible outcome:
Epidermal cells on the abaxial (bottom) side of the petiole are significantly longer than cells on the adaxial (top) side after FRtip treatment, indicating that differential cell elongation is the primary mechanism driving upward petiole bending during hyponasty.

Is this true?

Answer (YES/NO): YES